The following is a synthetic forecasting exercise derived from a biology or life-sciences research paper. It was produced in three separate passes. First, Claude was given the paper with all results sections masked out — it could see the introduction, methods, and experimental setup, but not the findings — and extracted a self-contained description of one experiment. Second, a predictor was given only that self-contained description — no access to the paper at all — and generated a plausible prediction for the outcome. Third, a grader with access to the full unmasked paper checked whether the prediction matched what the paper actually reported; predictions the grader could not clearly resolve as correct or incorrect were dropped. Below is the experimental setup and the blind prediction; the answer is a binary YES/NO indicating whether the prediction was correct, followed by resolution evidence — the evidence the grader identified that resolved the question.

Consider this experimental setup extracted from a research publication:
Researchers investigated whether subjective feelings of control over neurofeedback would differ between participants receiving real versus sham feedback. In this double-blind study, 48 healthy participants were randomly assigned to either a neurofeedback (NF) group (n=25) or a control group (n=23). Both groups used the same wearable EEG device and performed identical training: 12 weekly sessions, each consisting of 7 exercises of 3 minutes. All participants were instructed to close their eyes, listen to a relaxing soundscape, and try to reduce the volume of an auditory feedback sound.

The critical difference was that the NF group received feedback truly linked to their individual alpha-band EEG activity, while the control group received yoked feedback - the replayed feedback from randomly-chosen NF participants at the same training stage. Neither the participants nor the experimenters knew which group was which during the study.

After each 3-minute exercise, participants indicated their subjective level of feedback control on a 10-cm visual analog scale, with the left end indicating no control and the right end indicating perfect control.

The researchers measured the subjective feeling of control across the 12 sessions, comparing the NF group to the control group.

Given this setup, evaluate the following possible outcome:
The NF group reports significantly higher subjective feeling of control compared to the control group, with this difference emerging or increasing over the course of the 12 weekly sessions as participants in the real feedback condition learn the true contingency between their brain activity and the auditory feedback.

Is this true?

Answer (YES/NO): NO